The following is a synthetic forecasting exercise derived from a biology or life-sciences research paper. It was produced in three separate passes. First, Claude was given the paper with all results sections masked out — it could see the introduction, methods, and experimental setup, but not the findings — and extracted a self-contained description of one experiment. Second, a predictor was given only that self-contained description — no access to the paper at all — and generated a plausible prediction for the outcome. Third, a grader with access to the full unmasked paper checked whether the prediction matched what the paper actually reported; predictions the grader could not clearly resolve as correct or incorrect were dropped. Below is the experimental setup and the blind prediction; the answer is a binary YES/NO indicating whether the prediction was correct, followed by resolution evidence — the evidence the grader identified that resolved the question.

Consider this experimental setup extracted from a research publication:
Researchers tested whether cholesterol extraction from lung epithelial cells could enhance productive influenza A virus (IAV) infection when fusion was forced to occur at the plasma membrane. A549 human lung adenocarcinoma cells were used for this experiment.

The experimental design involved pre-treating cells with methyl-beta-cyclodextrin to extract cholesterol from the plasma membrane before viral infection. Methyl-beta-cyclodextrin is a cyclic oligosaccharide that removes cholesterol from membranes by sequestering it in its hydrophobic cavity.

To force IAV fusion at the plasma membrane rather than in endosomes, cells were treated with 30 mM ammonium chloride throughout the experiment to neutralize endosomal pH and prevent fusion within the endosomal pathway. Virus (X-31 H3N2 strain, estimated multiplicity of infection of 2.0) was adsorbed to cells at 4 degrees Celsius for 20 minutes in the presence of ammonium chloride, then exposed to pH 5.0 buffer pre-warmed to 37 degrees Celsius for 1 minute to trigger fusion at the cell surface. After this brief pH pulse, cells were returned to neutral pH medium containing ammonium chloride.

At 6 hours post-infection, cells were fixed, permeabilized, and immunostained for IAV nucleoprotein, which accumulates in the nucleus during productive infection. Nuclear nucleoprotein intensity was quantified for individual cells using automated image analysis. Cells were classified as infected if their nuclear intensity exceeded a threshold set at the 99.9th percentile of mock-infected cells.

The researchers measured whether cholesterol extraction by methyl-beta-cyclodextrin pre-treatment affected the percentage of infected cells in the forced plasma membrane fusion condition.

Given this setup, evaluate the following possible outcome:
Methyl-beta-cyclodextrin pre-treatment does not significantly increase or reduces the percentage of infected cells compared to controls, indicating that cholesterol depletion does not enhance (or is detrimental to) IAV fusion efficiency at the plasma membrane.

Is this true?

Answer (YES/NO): NO